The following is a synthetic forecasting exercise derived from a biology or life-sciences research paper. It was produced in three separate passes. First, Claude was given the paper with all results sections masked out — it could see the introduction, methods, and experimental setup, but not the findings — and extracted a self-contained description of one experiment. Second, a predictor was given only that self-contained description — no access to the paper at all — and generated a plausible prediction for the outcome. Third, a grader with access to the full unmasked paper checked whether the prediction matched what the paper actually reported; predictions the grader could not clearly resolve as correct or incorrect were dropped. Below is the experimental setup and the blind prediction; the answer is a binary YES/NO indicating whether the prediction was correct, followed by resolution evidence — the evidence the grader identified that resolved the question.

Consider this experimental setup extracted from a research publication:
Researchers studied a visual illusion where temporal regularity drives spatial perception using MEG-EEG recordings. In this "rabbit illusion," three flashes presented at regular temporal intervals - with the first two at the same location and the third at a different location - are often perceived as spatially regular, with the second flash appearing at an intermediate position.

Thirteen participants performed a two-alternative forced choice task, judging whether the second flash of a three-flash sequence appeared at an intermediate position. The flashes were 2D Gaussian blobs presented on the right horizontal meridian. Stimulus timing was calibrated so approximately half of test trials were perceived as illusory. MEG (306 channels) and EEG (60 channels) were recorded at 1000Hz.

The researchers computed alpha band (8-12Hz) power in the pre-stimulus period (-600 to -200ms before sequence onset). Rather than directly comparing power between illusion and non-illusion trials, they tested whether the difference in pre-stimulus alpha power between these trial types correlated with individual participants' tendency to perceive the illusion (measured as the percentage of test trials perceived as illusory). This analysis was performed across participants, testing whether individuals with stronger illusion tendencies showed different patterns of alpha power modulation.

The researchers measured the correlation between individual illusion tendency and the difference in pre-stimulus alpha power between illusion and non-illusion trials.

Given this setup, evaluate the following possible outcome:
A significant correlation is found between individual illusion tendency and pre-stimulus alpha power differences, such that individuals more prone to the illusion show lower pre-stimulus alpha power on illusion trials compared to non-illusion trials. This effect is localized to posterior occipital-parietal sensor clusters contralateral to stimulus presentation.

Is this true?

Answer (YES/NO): NO